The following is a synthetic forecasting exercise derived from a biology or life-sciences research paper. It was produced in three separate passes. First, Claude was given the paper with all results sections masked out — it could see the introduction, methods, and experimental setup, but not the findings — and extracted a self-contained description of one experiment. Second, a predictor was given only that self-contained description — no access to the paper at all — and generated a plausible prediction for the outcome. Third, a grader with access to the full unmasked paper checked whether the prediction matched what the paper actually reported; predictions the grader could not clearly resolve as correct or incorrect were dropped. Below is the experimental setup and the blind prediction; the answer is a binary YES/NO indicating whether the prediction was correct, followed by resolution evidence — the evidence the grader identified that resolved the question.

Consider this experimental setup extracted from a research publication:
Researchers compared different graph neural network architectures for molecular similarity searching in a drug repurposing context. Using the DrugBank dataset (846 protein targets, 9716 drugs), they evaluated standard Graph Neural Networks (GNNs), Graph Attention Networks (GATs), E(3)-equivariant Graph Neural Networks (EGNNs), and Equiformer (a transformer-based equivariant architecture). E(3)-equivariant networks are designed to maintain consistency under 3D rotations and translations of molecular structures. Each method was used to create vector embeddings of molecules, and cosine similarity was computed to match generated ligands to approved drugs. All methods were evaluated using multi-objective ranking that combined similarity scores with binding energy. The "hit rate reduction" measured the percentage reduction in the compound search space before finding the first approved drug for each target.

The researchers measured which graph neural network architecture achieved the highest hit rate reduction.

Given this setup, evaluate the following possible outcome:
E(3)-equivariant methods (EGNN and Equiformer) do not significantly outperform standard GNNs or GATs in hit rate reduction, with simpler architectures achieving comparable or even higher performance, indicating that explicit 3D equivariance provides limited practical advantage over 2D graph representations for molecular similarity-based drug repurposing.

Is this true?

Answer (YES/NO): NO